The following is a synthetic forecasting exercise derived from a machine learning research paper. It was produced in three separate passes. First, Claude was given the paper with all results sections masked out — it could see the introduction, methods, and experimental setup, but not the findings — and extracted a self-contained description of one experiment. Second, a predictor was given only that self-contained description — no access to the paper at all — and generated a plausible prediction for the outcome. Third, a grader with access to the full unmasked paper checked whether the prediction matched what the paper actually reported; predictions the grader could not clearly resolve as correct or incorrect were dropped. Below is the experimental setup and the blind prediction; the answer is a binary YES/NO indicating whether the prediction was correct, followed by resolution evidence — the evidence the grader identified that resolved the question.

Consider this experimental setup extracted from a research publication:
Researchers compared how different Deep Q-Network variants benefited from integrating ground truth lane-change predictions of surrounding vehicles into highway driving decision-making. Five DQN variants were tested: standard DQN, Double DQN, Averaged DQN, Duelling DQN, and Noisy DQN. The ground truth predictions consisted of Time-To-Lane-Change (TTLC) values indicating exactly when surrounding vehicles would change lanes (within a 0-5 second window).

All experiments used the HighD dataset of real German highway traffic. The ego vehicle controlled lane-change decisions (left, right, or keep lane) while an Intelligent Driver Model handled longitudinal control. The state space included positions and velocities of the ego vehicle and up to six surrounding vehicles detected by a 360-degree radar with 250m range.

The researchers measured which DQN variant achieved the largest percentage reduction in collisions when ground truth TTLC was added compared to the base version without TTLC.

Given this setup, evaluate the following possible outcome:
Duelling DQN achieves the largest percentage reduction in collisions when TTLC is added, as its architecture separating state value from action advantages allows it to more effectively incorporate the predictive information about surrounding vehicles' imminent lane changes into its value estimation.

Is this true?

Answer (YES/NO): NO